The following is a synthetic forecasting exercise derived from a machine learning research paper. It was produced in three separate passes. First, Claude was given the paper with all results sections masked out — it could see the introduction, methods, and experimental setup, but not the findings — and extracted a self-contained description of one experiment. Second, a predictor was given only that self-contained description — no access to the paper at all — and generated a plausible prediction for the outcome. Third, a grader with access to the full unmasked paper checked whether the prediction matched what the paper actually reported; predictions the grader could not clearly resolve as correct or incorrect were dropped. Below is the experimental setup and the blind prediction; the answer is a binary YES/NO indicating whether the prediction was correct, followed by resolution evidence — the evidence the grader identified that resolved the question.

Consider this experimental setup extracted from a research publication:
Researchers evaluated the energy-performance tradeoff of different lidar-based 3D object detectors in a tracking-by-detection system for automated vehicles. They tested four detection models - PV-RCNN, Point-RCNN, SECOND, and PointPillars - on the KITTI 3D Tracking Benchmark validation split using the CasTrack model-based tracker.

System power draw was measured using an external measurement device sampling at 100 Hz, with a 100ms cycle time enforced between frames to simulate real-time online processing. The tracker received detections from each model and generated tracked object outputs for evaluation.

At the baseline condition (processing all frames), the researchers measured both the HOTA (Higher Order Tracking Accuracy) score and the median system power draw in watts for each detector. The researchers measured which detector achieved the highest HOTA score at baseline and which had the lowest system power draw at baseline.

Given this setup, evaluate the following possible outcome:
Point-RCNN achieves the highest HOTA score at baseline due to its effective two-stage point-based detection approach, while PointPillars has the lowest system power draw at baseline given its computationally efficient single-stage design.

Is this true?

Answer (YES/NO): NO